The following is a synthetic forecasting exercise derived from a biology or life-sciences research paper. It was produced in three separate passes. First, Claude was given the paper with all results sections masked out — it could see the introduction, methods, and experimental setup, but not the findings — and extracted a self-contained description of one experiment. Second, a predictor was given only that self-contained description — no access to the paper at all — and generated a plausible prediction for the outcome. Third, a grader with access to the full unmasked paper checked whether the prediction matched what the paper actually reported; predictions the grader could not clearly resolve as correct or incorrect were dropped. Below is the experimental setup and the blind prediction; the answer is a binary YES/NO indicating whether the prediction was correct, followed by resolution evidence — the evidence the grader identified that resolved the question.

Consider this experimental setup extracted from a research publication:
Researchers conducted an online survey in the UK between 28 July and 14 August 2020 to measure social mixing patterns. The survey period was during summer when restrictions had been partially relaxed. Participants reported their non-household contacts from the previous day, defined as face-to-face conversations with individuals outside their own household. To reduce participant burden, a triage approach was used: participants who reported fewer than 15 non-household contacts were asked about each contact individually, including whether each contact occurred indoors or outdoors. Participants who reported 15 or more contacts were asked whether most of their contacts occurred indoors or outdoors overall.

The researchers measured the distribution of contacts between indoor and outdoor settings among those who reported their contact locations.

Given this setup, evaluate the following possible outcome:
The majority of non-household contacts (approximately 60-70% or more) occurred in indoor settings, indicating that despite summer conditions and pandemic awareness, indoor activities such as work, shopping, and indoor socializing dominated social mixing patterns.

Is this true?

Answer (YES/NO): NO